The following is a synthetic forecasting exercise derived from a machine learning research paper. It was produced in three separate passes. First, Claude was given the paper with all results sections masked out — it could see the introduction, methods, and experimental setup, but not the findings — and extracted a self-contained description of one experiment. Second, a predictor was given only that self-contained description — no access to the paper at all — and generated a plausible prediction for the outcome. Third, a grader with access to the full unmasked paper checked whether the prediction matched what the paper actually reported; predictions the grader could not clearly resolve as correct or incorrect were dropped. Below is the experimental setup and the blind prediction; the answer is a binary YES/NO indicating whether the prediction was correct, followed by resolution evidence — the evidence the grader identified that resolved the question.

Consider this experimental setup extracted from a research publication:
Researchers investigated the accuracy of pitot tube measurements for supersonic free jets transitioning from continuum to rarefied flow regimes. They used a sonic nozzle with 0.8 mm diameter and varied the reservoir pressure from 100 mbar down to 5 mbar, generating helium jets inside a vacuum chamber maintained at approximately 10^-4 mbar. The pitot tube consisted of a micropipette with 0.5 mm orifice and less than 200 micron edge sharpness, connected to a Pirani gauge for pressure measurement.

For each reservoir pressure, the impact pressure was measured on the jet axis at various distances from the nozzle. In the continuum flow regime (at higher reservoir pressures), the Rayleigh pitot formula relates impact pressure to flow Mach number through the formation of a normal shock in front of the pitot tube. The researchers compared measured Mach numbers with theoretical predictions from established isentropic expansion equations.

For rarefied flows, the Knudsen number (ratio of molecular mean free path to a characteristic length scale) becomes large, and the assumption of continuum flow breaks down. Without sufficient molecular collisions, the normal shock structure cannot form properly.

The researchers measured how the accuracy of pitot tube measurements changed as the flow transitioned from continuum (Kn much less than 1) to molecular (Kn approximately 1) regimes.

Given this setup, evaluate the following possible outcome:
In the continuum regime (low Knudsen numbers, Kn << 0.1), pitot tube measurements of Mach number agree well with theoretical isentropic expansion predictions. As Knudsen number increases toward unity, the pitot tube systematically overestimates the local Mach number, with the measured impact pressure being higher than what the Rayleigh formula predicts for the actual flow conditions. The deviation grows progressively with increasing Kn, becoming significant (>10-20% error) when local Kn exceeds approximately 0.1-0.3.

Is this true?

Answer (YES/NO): NO